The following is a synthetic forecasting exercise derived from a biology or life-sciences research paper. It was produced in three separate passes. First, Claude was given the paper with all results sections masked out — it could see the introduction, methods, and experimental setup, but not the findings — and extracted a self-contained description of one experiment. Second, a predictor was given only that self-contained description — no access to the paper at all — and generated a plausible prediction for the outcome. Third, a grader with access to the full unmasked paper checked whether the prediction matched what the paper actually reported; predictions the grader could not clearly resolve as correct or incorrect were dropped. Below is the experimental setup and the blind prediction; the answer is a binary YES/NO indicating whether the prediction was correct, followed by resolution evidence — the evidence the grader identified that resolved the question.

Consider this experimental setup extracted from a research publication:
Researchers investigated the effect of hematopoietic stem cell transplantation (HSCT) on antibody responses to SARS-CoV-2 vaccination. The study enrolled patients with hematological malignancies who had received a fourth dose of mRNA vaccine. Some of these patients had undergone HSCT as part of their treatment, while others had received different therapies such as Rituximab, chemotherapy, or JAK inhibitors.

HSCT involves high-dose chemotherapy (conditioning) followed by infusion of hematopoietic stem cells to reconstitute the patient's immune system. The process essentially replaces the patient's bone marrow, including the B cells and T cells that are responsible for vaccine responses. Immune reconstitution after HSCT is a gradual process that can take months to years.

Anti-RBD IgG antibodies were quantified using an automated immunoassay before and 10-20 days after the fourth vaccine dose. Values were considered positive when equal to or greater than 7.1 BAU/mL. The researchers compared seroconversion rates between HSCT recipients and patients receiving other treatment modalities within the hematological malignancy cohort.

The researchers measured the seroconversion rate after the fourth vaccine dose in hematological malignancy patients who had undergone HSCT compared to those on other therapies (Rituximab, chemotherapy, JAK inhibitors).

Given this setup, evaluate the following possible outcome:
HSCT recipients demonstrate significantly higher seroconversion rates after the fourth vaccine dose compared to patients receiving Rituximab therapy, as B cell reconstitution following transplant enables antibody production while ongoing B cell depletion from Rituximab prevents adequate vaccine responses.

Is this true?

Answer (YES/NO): YES